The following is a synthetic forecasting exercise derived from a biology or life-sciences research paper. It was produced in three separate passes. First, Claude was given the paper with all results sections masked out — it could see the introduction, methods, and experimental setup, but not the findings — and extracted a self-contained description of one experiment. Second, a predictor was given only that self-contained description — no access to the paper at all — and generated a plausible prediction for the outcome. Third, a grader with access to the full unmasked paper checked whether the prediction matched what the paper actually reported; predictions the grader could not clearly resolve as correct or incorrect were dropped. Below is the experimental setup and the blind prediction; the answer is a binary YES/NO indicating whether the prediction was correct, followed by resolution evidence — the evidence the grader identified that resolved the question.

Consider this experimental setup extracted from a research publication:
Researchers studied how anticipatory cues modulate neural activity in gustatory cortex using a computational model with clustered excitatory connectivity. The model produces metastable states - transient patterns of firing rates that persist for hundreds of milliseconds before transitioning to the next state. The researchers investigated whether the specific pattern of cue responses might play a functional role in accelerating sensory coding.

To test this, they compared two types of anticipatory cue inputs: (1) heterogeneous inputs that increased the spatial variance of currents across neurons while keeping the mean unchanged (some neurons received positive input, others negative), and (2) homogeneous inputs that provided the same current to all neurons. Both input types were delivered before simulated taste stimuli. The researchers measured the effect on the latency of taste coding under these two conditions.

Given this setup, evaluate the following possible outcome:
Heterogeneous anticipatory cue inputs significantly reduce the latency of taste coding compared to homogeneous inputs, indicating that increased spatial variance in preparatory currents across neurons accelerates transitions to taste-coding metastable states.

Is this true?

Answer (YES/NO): YES